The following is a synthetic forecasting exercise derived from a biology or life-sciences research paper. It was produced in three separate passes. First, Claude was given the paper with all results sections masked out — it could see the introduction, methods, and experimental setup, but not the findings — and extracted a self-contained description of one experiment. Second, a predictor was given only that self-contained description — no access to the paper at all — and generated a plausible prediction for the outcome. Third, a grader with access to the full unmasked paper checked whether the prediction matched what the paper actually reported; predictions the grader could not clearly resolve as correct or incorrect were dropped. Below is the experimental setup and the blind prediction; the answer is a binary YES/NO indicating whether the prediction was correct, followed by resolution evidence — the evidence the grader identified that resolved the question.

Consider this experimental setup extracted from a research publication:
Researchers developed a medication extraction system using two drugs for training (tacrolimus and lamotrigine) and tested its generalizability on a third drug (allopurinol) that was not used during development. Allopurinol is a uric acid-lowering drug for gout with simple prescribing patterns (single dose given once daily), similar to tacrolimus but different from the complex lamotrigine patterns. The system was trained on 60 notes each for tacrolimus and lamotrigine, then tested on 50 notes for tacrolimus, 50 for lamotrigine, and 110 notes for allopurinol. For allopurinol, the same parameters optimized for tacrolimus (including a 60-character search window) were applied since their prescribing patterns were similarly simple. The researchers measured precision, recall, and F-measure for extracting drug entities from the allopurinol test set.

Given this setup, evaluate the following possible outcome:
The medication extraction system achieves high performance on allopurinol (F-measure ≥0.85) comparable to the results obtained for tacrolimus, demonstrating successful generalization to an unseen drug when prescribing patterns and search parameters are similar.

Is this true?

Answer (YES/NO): YES